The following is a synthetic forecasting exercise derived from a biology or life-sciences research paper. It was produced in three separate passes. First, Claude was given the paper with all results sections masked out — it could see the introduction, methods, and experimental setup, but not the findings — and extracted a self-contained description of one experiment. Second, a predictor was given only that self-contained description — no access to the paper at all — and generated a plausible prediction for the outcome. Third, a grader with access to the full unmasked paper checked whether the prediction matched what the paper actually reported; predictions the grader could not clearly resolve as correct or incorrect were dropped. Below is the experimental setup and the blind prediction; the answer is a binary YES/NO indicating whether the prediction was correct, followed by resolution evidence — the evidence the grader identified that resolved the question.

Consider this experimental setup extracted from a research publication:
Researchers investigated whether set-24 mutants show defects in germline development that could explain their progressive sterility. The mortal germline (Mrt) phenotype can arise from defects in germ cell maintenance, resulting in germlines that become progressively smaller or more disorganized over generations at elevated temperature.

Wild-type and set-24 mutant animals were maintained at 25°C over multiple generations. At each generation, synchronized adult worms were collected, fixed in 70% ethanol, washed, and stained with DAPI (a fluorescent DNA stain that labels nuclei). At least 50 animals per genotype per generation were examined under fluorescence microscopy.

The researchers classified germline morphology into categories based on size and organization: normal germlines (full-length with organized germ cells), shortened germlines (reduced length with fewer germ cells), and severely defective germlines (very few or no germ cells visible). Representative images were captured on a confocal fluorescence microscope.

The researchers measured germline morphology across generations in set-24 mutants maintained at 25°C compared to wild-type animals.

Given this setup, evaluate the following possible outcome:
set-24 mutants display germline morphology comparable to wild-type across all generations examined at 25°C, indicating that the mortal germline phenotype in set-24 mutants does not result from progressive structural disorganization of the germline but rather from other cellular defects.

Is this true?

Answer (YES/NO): NO